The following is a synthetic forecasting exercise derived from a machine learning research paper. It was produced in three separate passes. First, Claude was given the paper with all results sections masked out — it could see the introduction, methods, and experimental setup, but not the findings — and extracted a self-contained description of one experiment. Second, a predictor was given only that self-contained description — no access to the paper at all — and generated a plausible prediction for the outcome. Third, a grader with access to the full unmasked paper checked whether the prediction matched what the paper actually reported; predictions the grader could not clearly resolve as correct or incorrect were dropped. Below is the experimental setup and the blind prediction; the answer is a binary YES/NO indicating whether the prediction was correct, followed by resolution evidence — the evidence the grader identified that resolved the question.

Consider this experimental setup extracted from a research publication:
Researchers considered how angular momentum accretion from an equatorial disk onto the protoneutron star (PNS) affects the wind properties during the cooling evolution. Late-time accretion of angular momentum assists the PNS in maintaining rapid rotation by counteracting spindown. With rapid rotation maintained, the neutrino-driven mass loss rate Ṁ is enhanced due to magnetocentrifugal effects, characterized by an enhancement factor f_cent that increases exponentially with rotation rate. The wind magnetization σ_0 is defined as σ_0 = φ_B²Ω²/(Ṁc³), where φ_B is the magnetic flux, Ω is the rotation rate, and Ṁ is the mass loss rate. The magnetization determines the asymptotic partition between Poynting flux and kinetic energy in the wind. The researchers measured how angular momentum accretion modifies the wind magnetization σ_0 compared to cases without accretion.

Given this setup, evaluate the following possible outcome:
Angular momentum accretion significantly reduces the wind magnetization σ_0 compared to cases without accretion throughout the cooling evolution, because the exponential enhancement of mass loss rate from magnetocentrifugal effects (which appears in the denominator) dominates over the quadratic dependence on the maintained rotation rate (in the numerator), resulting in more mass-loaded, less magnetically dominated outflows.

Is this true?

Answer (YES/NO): YES